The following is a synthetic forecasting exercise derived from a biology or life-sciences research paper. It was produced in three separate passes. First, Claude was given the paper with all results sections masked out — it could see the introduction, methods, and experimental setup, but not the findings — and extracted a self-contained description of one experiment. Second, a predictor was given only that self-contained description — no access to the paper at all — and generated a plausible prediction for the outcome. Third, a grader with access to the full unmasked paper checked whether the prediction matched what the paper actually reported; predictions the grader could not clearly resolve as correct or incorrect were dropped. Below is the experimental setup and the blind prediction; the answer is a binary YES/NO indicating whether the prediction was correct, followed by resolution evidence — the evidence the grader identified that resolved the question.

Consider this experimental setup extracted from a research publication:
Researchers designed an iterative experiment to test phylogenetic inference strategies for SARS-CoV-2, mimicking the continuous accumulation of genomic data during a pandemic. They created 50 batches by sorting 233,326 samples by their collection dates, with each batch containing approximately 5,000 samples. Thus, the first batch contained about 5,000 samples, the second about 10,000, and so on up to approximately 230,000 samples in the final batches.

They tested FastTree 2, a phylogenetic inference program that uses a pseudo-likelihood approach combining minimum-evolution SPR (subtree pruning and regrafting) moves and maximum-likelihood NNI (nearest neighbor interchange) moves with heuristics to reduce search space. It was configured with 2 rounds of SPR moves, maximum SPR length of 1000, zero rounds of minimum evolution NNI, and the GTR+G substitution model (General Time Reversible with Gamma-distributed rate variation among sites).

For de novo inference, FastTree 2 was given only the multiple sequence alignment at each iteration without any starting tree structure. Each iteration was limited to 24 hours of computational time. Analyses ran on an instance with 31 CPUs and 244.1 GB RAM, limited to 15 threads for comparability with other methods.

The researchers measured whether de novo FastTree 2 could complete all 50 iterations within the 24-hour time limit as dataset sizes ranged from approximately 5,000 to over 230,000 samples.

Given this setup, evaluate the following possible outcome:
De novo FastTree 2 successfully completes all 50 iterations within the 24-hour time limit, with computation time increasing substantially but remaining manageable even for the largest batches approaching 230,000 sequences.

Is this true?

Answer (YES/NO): NO